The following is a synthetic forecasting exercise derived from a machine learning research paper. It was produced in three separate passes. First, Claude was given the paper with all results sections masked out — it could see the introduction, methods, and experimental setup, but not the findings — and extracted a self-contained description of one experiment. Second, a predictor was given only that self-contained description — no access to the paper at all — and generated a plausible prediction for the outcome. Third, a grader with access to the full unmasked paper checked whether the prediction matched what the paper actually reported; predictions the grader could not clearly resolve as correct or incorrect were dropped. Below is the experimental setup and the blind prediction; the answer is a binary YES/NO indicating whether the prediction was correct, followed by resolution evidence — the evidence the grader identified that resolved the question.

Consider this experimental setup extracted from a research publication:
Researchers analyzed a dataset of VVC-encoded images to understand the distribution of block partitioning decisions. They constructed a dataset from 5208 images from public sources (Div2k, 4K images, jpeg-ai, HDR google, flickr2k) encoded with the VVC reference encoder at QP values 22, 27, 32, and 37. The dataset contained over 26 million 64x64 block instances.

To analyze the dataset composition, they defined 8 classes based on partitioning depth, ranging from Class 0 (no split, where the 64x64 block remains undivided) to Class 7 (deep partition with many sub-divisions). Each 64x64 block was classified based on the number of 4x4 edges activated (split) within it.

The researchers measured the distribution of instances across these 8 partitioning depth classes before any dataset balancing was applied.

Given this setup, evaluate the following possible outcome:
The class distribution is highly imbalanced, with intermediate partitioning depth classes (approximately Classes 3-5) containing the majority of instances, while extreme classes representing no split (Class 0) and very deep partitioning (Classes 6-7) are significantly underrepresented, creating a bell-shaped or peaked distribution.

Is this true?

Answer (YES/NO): NO